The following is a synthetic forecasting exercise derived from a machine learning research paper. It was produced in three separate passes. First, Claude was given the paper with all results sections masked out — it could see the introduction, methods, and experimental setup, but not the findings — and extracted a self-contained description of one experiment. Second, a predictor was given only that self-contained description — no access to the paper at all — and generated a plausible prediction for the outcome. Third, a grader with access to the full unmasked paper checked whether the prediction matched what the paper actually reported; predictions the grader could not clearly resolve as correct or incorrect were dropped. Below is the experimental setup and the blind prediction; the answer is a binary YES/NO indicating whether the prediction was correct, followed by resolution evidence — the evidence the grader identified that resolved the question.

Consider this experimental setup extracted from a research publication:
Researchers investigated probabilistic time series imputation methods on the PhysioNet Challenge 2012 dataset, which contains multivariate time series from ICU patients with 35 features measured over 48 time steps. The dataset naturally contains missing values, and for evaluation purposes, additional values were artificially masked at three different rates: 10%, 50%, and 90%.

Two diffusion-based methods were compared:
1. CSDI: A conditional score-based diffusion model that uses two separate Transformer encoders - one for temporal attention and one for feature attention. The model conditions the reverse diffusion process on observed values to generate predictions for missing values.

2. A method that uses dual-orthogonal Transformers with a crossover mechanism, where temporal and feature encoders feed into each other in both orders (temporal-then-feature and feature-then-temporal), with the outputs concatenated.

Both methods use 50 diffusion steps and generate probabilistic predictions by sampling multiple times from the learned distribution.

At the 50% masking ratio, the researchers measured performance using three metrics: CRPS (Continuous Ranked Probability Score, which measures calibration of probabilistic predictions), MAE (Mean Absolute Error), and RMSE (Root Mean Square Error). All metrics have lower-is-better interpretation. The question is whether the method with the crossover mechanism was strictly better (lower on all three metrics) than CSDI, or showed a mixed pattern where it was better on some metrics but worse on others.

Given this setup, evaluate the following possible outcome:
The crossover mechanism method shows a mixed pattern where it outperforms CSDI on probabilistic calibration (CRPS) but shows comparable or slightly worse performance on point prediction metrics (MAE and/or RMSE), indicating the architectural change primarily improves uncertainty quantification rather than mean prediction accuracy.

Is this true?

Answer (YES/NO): NO